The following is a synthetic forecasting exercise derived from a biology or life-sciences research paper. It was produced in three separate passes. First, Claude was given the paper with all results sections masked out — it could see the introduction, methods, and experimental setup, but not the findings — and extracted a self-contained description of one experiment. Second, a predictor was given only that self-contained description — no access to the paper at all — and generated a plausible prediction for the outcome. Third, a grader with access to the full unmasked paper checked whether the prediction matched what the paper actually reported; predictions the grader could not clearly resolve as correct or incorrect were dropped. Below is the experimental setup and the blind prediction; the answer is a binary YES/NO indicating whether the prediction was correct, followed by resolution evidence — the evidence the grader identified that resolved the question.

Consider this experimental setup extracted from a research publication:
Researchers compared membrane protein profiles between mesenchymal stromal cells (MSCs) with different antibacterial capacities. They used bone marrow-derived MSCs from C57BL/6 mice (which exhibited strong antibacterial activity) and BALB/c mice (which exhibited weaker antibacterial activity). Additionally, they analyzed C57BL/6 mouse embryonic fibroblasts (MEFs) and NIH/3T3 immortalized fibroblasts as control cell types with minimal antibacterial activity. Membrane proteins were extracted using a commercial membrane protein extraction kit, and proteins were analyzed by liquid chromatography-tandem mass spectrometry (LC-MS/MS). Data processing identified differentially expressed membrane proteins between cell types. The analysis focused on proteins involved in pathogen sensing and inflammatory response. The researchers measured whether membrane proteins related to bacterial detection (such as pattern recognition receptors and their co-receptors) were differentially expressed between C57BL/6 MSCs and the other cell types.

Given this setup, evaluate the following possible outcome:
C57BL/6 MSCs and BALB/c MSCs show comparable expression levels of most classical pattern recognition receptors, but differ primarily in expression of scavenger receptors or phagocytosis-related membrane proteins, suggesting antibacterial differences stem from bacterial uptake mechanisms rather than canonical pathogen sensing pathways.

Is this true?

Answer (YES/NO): NO